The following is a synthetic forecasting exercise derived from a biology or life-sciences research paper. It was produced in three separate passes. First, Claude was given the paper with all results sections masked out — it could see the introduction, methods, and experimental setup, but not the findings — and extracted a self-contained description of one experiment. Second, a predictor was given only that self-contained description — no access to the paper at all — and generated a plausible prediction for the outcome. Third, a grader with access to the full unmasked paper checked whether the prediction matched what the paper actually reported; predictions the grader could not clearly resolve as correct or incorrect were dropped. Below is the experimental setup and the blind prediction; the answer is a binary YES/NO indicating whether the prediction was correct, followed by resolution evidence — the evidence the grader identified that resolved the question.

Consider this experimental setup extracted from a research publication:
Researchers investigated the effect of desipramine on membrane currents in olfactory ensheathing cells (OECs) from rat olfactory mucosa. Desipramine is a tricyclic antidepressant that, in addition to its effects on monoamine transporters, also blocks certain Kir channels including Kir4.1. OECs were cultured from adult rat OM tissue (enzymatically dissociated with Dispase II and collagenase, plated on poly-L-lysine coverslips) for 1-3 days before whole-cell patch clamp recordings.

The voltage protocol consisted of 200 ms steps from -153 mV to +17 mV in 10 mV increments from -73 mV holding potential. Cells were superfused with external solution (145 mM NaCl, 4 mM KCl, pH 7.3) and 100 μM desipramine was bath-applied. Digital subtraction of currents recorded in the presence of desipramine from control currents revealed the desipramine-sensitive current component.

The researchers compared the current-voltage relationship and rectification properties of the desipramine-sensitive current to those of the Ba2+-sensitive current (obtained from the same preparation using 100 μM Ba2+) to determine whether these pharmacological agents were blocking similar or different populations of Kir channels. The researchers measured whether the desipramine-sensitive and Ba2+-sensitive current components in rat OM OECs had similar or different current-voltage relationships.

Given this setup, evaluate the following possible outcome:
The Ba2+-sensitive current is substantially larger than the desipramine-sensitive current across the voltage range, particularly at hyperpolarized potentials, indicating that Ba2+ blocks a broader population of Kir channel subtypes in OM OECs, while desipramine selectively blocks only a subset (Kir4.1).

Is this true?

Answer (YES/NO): NO